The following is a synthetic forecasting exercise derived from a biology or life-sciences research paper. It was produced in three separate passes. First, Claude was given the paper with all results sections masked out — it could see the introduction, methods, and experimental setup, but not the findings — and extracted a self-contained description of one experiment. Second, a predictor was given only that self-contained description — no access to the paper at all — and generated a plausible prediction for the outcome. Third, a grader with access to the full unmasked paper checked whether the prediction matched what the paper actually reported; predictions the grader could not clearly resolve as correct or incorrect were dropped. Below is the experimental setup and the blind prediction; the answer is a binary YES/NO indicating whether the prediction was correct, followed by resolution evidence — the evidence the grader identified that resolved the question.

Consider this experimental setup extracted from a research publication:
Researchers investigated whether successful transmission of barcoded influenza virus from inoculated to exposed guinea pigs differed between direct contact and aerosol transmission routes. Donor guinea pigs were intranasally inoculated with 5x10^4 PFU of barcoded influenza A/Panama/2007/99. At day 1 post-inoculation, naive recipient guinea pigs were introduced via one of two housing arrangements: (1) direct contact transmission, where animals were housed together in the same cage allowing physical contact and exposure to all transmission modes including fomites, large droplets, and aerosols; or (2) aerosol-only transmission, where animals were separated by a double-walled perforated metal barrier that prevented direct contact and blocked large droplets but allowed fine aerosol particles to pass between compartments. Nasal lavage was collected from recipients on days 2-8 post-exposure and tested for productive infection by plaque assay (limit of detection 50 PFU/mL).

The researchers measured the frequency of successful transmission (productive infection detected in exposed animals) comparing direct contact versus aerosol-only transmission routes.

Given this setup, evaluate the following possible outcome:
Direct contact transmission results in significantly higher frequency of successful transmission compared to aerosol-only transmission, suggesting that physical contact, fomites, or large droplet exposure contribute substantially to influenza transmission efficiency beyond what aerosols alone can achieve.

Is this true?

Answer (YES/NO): NO